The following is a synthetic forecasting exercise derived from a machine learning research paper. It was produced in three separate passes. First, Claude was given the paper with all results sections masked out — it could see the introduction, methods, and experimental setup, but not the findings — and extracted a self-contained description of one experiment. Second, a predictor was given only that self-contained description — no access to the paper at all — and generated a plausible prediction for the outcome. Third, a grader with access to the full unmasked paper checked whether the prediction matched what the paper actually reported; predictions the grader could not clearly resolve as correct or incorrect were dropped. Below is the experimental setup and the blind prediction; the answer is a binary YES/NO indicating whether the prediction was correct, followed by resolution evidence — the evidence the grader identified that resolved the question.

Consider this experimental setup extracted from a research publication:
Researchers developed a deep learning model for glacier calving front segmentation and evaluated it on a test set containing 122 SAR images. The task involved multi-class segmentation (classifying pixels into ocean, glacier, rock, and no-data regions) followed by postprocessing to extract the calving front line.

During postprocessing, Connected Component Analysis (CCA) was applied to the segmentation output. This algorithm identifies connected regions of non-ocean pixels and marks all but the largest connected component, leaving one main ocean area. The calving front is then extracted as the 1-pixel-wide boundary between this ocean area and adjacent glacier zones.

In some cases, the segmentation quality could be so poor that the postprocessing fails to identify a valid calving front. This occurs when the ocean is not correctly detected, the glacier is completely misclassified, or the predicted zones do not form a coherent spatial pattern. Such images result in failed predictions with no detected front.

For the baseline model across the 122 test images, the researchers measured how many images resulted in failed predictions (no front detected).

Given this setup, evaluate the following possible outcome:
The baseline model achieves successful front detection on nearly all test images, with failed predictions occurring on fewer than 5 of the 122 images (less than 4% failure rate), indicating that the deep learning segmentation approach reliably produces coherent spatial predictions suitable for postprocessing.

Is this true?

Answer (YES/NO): YES